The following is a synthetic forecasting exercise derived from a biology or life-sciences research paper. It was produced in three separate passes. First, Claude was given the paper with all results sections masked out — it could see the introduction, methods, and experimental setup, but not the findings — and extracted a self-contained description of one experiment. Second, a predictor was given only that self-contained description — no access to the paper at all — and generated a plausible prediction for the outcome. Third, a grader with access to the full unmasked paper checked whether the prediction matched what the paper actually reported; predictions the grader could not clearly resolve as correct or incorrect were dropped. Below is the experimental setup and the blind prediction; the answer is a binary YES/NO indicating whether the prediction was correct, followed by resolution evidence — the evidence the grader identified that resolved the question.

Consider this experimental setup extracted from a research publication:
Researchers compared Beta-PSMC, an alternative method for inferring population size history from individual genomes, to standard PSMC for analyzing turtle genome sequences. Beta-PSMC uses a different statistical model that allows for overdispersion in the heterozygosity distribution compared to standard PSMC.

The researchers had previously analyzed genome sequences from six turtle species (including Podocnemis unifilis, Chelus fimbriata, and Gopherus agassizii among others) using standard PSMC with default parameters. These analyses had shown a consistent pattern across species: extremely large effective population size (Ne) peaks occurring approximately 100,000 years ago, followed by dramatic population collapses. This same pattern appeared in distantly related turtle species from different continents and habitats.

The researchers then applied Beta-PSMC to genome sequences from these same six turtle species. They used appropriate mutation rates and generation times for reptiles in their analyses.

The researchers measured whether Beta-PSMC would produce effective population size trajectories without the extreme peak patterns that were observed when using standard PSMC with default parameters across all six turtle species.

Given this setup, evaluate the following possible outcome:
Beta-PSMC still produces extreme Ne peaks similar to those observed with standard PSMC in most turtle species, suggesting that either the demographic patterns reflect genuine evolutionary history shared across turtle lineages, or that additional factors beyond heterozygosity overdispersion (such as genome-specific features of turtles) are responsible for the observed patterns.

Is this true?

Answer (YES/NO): NO